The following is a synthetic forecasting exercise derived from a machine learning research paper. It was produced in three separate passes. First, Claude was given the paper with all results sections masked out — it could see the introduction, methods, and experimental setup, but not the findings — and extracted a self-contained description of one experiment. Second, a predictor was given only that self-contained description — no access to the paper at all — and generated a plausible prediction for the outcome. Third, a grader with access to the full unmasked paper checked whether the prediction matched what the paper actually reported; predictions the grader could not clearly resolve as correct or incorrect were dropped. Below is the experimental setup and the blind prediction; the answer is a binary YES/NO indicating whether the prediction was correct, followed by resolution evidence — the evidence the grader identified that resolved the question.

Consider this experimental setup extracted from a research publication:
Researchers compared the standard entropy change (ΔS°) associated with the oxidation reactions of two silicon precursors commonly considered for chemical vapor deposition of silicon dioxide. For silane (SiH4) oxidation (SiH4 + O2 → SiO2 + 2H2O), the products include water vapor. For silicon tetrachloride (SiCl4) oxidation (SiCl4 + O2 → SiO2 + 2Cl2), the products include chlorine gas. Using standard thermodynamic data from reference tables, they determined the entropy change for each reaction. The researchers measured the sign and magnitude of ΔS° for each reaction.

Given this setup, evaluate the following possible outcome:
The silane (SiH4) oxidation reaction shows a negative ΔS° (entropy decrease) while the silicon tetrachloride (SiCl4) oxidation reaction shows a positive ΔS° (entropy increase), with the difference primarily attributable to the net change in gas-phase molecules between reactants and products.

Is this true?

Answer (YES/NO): NO